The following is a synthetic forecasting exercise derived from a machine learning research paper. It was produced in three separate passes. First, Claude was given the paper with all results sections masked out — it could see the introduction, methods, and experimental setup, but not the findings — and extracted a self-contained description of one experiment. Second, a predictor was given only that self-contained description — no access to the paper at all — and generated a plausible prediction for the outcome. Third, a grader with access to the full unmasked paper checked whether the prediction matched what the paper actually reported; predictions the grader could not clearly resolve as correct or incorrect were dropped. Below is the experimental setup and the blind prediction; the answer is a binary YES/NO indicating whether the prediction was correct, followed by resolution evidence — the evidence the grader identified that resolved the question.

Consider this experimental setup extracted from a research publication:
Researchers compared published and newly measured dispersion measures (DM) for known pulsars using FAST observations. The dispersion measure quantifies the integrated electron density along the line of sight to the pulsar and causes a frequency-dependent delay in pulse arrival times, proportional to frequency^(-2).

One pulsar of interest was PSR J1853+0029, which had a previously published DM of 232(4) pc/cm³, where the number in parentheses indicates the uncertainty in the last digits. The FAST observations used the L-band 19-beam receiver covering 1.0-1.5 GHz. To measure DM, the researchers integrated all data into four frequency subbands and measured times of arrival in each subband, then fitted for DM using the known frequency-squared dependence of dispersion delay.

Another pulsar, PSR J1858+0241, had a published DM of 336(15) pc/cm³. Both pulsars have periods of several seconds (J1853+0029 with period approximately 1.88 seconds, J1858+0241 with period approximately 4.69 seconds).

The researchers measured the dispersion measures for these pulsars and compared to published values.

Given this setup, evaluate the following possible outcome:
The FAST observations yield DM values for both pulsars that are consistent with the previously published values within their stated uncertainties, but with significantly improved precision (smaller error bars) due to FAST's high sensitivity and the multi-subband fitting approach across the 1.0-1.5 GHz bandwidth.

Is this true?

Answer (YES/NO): NO